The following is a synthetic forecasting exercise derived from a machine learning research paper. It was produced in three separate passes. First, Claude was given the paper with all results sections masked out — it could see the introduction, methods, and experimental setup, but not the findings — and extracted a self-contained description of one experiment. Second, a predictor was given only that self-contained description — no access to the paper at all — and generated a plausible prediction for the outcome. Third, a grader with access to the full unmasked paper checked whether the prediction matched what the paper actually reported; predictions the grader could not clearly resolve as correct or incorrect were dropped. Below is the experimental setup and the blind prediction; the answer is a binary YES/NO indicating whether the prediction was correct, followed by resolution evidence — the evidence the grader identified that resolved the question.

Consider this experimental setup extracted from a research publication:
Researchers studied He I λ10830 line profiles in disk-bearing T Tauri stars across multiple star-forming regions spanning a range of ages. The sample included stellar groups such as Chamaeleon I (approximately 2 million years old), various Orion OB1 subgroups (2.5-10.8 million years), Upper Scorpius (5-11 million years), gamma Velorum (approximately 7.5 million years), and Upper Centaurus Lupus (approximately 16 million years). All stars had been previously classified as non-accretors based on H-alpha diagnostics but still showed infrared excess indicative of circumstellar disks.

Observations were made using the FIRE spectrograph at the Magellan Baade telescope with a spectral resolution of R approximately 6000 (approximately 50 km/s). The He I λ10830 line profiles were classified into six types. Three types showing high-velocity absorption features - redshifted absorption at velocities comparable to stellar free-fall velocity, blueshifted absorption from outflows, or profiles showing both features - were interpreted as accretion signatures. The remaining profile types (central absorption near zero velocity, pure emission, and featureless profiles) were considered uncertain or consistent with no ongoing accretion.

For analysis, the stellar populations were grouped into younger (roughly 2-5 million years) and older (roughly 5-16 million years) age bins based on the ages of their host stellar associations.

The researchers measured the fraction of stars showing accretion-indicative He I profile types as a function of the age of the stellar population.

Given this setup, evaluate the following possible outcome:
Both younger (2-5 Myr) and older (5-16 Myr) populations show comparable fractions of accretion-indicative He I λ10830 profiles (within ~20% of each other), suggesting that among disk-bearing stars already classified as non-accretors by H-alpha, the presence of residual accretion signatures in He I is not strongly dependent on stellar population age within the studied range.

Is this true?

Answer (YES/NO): NO